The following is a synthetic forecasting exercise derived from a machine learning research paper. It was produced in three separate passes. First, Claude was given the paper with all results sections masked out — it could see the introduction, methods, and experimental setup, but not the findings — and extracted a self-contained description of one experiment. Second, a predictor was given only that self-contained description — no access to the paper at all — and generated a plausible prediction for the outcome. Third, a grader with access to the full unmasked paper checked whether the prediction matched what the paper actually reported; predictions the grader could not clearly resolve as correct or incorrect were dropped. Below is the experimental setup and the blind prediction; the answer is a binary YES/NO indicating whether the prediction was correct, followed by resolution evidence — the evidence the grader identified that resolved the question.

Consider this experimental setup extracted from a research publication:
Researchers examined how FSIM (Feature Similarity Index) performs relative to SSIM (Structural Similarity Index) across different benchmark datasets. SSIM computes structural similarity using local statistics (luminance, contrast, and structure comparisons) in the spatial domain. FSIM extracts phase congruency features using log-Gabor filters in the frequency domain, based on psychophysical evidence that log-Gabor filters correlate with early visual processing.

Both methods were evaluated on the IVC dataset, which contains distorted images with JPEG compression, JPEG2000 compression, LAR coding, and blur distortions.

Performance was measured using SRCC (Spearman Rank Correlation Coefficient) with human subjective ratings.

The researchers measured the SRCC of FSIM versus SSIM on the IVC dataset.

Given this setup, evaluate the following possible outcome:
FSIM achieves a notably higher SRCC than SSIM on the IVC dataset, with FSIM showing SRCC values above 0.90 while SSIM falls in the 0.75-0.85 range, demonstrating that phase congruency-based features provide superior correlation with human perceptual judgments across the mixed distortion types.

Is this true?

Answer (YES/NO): NO